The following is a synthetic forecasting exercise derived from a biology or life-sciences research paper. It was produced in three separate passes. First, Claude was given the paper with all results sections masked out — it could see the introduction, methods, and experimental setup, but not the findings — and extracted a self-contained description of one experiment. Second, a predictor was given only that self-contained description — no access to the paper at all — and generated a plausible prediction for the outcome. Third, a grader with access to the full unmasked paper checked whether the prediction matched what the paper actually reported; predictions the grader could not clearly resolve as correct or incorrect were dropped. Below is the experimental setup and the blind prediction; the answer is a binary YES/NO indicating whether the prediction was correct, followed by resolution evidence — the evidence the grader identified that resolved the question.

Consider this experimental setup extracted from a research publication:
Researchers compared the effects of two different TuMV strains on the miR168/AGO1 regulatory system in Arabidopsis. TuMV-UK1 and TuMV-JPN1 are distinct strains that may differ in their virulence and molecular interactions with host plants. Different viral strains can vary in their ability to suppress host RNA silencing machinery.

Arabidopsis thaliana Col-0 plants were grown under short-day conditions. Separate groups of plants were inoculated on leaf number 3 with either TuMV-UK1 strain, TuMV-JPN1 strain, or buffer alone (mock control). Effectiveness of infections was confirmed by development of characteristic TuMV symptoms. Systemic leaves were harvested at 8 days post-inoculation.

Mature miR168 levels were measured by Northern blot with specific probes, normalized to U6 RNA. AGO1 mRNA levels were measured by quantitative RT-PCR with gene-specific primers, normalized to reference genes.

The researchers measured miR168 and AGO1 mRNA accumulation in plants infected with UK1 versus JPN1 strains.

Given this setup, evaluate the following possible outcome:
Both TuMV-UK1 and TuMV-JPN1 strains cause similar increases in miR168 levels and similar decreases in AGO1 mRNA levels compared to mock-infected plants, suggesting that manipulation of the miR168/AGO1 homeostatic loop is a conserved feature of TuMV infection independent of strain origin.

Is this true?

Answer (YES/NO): NO